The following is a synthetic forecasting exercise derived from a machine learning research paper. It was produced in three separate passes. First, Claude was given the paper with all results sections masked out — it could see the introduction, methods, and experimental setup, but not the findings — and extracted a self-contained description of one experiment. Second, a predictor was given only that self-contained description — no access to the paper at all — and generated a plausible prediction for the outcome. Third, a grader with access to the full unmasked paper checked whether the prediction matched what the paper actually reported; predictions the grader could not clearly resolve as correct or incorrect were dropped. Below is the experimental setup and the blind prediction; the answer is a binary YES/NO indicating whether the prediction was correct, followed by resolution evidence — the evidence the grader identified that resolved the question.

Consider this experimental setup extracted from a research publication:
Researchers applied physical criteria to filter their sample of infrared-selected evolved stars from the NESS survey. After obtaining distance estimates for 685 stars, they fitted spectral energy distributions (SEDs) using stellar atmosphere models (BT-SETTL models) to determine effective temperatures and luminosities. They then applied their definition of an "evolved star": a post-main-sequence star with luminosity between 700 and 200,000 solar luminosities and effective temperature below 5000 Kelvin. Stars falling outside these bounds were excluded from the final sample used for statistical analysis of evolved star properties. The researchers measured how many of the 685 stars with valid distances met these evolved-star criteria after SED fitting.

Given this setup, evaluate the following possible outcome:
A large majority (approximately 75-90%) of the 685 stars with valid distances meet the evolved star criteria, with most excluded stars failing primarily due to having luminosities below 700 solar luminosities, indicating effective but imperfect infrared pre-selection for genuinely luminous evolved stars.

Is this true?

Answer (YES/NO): NO